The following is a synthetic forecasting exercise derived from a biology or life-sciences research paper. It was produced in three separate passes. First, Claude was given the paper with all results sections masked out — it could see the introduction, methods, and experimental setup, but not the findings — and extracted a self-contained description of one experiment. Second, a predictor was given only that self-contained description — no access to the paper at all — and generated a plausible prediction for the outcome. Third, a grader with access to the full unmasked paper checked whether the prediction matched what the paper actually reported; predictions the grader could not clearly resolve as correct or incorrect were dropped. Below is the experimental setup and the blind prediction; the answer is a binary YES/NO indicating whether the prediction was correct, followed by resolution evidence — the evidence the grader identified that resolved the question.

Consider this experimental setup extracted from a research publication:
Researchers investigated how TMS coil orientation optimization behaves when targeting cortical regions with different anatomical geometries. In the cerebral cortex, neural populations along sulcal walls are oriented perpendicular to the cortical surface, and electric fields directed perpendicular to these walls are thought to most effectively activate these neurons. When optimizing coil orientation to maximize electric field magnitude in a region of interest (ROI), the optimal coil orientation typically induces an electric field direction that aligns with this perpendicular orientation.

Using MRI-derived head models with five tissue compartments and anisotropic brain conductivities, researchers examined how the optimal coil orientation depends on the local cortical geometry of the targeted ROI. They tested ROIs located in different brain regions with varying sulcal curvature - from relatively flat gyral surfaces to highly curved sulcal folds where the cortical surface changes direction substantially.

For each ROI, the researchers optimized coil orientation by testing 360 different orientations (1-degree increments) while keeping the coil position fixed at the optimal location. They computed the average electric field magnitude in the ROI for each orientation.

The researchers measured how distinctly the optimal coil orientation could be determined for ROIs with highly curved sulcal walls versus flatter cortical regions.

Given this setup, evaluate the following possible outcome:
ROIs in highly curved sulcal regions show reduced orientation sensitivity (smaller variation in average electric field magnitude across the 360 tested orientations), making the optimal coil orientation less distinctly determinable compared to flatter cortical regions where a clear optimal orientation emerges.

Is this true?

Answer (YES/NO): YES